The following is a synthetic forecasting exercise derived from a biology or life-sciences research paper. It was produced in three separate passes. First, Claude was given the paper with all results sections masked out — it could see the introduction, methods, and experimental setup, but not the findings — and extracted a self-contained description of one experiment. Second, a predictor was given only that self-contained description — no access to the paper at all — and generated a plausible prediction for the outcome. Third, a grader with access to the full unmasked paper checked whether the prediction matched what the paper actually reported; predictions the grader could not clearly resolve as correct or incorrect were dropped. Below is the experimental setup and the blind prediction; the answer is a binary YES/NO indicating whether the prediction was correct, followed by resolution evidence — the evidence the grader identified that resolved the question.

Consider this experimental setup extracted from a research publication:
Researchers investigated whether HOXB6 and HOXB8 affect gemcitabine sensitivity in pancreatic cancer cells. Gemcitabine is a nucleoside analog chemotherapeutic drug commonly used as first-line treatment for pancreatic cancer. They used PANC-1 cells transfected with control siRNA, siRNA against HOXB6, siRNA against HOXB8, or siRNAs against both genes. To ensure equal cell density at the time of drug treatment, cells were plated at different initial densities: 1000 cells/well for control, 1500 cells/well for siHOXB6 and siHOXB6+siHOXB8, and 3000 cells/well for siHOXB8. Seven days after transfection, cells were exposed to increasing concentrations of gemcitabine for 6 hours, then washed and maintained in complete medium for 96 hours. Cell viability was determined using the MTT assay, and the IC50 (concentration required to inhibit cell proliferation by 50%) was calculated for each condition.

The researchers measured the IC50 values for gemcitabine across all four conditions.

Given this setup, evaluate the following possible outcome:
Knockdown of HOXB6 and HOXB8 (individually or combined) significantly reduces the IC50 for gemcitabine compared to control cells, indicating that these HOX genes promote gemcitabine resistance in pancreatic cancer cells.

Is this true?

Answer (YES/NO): YES